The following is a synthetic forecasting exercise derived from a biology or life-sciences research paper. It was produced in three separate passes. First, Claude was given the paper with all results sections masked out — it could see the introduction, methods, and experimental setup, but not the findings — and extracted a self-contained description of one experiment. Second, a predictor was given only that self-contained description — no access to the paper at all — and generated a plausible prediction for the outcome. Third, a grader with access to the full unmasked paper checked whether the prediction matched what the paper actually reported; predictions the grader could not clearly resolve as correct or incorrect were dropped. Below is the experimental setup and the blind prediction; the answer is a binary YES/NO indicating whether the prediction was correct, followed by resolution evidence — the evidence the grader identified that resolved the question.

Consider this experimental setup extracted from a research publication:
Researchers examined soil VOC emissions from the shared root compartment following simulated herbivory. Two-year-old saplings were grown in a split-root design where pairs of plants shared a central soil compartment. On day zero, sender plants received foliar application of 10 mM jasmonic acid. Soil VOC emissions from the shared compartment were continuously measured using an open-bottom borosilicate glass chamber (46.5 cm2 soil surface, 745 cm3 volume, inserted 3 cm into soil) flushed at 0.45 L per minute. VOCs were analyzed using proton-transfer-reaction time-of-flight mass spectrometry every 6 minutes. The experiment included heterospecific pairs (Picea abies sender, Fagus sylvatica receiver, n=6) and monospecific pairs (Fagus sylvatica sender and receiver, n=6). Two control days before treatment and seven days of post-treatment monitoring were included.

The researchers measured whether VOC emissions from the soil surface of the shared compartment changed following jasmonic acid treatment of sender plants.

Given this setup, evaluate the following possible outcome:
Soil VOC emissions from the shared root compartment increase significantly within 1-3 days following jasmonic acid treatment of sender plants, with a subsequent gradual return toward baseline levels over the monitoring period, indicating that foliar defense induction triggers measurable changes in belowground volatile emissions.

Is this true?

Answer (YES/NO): NO